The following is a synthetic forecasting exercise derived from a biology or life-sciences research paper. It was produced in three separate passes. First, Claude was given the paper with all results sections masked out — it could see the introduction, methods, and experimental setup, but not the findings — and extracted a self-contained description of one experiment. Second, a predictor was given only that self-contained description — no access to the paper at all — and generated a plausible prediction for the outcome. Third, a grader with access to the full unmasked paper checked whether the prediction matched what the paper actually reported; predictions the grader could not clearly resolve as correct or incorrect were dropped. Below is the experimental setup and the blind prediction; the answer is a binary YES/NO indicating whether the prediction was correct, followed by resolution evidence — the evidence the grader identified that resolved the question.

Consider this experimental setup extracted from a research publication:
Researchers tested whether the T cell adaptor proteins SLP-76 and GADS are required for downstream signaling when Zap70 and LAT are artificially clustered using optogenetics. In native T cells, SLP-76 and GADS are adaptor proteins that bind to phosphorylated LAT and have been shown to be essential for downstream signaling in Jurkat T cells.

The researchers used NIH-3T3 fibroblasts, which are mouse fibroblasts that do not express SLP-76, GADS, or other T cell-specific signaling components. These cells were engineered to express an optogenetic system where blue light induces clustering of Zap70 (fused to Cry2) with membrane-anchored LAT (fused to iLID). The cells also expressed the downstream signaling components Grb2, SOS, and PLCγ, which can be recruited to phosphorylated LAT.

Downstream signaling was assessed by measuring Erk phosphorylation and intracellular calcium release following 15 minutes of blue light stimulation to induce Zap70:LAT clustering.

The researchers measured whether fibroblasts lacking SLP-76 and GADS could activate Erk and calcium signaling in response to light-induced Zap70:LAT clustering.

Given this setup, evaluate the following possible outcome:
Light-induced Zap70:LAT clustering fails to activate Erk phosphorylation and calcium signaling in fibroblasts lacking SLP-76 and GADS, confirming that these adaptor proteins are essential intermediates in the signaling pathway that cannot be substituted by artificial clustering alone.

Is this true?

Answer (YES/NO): NO